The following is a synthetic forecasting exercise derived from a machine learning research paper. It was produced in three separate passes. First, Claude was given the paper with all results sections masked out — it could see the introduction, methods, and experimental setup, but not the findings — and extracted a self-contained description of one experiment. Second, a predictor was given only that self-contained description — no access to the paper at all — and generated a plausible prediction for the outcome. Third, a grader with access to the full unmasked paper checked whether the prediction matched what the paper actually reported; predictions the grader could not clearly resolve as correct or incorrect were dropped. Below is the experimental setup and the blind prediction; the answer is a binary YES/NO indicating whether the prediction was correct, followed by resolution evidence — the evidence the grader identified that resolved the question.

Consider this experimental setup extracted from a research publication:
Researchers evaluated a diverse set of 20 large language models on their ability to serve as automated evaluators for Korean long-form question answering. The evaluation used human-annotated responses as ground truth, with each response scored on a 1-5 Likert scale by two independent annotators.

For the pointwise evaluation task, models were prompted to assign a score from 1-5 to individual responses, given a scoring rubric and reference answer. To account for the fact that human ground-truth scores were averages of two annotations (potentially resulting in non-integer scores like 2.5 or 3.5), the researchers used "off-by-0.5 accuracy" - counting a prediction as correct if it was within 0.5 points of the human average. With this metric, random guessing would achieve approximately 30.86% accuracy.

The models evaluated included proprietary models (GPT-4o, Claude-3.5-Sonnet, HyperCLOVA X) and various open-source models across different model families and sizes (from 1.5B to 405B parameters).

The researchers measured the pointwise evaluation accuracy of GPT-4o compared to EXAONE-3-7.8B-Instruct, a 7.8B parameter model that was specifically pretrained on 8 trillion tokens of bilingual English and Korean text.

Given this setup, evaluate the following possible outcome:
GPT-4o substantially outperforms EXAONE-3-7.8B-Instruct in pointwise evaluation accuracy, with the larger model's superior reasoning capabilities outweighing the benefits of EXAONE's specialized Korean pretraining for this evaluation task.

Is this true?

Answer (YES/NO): YES